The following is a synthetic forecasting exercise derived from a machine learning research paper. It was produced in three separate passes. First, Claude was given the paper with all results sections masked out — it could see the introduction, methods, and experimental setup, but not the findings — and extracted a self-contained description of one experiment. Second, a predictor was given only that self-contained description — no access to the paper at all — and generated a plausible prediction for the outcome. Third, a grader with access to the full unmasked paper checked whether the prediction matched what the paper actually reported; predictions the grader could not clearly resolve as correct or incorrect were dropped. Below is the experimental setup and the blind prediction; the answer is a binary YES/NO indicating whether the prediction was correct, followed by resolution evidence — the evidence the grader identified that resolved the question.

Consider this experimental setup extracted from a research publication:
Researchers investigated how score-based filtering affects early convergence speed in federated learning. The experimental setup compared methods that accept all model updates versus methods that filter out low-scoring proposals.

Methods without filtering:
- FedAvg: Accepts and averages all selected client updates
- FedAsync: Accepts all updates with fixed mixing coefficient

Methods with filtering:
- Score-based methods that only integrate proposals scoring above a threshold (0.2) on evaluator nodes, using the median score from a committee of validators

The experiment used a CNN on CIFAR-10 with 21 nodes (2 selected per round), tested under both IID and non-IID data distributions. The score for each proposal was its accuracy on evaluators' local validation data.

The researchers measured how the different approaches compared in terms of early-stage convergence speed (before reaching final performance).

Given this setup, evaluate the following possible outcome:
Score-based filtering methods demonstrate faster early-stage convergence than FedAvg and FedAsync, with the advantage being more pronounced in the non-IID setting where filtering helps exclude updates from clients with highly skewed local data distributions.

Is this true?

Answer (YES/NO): NO